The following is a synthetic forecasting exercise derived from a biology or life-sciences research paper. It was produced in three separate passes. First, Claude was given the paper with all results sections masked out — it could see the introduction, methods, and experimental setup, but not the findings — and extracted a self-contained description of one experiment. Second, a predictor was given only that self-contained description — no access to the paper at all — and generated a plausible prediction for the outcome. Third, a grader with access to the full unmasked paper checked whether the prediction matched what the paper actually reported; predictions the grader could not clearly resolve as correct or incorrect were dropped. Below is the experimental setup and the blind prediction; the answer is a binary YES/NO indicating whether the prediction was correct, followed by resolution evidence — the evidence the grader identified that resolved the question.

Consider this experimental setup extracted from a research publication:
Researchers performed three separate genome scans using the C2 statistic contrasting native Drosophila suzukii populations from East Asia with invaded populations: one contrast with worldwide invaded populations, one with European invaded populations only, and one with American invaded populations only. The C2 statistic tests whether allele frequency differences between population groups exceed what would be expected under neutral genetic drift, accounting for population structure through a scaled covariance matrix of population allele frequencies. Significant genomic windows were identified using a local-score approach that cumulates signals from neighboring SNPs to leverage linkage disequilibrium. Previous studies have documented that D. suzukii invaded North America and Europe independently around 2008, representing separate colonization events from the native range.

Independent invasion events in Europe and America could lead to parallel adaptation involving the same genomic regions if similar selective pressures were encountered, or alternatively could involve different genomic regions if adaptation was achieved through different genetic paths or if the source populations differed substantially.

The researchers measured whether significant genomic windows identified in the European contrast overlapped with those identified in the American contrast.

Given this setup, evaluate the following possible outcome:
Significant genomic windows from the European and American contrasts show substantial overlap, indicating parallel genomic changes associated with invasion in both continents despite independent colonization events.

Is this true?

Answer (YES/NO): NO